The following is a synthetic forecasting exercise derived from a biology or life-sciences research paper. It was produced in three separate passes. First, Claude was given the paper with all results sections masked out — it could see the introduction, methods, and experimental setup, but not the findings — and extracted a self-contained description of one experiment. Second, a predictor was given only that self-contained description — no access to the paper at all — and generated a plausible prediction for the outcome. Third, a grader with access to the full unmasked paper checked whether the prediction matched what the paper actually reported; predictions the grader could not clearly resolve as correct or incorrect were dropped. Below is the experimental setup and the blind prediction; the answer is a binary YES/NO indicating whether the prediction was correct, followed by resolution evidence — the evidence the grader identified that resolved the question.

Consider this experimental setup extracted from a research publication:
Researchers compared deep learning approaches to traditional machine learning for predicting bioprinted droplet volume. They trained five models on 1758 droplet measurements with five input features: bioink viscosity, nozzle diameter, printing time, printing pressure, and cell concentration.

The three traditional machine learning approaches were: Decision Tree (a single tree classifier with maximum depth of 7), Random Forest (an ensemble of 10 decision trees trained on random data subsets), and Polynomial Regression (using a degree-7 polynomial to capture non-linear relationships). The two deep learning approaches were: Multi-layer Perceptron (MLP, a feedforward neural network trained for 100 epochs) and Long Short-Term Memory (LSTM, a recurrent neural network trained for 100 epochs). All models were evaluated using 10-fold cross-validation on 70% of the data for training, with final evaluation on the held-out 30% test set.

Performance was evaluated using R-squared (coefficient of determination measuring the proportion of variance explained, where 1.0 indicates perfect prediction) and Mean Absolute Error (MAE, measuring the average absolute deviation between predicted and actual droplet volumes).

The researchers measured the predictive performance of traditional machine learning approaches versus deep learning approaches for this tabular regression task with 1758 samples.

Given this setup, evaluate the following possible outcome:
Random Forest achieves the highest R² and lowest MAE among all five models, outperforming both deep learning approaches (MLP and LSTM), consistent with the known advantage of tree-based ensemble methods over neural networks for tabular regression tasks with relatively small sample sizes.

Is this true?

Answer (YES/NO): NO